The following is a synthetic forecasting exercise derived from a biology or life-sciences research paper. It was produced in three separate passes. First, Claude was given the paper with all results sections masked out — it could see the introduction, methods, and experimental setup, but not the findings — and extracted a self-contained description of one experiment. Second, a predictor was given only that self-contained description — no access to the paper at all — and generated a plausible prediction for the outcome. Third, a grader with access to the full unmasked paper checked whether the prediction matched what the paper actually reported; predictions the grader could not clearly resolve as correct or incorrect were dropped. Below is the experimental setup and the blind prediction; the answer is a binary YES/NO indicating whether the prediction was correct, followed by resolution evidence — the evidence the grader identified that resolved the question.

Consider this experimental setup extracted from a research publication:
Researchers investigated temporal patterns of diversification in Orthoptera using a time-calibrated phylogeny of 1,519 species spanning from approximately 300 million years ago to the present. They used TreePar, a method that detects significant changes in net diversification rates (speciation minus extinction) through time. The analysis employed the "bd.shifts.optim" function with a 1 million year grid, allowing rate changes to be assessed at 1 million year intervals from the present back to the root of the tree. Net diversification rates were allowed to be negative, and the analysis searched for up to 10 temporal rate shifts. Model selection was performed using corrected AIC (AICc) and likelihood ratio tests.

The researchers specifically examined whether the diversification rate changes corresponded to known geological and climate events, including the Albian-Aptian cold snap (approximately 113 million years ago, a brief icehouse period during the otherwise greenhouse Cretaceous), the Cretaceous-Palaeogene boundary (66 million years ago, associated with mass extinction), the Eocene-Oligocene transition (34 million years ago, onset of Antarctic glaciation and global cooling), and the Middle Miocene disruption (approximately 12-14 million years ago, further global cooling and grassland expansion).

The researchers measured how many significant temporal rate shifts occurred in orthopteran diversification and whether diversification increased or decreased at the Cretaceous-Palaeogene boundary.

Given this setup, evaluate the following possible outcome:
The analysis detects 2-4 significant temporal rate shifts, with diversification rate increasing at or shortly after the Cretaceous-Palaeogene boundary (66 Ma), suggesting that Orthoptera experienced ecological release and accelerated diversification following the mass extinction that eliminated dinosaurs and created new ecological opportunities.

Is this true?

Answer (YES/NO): NO